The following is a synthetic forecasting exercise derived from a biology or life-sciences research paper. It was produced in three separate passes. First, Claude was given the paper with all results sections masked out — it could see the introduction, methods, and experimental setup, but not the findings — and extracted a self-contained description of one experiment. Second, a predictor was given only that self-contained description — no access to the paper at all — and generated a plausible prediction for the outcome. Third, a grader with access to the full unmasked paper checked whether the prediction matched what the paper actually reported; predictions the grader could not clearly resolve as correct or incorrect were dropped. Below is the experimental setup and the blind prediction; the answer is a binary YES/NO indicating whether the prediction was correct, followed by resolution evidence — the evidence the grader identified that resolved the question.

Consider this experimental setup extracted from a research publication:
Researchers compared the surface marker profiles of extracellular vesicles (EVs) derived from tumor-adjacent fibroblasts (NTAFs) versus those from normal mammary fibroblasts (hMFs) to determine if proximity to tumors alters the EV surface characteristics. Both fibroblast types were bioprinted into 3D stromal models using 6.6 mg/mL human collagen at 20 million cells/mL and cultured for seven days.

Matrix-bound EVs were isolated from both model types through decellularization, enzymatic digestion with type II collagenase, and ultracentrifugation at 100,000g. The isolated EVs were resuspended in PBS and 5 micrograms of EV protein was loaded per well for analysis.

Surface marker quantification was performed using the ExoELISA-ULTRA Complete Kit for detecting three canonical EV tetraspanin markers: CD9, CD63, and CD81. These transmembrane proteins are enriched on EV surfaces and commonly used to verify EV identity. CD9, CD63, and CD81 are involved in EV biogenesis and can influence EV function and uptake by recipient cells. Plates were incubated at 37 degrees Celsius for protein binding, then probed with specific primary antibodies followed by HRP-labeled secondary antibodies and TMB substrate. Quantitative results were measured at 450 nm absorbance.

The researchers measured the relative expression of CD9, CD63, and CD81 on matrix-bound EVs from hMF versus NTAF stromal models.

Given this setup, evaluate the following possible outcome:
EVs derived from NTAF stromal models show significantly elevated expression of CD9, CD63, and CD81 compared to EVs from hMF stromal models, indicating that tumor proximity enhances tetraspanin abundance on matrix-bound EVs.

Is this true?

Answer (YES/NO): NO